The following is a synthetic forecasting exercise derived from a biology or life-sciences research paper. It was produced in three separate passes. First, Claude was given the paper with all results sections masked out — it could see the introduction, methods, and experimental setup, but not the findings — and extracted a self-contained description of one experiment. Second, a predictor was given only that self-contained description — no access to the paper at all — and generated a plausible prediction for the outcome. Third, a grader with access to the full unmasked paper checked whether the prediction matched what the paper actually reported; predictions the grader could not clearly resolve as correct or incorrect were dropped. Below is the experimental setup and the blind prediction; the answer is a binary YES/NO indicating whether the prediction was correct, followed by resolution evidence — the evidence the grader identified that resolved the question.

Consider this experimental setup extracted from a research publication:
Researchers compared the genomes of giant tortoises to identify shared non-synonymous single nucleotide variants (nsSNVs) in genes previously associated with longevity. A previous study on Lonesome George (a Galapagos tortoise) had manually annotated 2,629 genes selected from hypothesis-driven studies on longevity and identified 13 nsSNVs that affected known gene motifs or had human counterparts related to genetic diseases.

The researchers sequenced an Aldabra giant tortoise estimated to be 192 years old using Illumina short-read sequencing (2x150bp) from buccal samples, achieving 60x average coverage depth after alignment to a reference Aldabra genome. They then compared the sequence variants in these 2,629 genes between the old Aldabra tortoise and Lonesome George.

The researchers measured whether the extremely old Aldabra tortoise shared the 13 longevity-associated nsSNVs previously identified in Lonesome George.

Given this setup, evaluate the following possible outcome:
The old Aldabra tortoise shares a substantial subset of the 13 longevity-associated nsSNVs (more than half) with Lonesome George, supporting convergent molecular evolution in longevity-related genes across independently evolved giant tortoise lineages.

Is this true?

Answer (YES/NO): YES